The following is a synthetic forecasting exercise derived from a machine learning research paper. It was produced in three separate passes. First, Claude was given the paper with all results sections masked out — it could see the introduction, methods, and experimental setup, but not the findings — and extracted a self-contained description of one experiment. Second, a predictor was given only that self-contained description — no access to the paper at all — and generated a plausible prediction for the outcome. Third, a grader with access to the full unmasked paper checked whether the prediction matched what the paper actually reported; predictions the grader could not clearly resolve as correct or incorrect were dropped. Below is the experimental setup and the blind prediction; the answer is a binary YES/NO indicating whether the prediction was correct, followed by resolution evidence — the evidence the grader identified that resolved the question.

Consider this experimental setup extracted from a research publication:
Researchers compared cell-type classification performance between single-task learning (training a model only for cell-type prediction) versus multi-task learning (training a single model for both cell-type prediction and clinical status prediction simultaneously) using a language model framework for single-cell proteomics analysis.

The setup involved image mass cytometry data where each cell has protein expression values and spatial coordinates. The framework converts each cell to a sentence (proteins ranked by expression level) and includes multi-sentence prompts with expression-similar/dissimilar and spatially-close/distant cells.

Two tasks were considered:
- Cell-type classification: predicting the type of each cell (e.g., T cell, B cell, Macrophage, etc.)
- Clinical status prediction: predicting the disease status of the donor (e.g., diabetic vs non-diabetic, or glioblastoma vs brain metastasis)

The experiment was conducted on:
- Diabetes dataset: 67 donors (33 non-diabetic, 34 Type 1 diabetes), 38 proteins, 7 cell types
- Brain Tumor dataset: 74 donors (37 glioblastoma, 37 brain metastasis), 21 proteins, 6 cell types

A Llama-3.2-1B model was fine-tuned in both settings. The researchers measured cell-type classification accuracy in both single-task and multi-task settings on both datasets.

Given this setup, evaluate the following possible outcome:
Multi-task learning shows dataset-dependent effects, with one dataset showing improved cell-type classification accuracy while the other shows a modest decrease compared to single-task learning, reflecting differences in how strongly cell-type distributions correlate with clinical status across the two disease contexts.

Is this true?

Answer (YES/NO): NO